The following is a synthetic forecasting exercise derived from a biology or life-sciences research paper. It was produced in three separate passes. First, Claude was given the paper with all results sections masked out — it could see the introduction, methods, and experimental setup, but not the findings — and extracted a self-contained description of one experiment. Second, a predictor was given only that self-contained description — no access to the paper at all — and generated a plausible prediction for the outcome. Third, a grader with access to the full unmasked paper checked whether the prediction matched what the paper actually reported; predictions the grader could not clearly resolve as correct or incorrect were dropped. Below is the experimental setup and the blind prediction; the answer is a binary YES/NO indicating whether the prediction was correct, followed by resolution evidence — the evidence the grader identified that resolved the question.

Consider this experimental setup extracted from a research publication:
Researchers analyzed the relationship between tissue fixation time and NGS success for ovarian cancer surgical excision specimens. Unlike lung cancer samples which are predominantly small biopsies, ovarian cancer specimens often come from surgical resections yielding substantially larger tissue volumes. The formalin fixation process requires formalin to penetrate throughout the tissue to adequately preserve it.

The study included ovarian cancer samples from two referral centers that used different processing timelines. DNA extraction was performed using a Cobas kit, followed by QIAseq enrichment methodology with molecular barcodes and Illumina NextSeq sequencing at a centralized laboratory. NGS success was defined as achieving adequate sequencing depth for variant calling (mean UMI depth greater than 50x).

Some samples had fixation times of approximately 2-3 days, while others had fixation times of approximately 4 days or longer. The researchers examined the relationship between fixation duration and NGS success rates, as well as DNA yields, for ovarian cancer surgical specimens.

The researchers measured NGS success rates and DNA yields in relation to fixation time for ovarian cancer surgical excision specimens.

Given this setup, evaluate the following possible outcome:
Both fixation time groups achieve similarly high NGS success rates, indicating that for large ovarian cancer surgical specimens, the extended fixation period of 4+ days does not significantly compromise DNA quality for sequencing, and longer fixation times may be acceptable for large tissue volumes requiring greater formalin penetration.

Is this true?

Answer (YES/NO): NO